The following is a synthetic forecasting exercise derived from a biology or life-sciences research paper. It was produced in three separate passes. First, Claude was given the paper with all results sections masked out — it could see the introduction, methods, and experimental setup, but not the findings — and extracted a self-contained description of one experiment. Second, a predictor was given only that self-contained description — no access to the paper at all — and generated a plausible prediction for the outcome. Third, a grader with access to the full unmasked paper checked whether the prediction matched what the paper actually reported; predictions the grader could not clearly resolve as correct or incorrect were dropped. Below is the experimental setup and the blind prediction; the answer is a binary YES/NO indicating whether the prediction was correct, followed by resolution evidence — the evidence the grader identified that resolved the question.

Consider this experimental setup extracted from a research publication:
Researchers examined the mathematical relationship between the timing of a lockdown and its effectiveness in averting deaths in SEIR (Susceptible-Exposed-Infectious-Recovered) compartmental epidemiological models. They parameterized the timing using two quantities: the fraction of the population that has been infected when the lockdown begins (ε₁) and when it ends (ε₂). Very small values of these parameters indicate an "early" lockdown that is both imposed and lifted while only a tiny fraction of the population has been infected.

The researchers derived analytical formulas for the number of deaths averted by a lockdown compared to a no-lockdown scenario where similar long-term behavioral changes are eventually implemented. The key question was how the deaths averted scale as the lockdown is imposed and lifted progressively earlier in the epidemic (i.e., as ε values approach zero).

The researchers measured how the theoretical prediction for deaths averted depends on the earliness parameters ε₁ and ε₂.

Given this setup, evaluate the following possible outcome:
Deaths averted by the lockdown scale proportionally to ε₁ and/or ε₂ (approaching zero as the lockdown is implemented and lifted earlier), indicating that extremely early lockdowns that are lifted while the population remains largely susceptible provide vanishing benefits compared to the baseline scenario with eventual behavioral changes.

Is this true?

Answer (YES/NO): YES